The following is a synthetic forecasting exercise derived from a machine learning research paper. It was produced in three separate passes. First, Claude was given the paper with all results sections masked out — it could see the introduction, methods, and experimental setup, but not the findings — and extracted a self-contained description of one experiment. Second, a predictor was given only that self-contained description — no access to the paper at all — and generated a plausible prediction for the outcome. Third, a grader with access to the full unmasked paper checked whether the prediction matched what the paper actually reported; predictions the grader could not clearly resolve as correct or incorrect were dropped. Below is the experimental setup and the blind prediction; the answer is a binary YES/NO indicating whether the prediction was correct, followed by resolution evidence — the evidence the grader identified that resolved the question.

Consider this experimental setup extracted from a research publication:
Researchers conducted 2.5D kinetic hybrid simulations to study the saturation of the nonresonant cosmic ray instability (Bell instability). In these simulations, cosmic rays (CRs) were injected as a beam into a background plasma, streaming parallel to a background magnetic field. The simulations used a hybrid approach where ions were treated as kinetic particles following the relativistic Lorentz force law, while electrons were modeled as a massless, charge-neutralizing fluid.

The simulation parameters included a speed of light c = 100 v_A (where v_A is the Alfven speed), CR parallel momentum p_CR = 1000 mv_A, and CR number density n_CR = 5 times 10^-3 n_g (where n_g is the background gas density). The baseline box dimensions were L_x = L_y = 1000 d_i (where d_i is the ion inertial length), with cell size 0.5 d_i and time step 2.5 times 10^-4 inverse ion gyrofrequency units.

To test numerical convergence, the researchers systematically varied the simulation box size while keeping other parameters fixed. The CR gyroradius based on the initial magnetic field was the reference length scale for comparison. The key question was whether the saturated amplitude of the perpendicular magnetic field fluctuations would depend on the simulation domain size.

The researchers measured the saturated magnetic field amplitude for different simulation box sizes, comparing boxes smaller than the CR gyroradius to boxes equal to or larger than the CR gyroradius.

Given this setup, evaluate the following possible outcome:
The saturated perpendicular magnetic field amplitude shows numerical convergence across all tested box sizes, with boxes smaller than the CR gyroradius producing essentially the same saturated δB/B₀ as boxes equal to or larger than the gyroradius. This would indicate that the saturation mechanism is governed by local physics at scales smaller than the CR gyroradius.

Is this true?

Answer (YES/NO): NO